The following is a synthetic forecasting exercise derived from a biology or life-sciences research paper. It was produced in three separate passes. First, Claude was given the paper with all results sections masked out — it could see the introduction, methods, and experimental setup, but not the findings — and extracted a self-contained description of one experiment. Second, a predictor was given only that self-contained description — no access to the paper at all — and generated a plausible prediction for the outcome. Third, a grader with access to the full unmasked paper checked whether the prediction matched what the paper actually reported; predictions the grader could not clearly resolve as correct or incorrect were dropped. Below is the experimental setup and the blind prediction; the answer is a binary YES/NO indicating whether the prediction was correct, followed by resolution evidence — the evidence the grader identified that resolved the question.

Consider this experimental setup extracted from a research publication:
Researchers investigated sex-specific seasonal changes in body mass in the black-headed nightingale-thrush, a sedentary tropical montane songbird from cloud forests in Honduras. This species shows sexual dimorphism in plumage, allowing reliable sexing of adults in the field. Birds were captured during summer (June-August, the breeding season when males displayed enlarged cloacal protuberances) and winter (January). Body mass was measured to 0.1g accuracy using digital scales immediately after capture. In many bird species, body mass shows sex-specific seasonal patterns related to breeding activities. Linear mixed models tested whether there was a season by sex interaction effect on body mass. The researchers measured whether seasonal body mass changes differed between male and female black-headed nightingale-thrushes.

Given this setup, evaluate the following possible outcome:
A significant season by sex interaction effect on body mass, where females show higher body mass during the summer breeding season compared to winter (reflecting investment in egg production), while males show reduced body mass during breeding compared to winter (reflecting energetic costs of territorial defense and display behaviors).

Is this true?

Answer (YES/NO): NO